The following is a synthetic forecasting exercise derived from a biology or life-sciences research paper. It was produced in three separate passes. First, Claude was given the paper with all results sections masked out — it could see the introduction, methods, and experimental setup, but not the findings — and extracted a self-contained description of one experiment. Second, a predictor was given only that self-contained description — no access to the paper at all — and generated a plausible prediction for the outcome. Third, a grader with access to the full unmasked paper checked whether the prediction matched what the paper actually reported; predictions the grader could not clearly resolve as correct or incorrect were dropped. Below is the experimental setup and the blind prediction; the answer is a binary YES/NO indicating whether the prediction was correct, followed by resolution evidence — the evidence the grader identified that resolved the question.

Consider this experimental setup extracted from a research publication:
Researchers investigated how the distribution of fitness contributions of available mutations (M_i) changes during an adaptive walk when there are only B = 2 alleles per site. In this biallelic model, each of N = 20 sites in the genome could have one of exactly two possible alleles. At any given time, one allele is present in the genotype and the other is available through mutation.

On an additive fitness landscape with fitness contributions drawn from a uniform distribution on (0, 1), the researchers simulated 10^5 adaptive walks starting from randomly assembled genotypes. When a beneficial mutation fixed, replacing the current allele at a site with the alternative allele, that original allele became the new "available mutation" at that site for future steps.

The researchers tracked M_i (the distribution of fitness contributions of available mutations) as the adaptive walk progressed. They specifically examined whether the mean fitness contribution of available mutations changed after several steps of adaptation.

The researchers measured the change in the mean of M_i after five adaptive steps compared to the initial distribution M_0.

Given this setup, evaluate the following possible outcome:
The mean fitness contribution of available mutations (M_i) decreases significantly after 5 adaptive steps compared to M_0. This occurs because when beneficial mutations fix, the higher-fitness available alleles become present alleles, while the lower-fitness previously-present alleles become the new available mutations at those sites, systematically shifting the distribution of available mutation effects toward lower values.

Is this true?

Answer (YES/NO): YES